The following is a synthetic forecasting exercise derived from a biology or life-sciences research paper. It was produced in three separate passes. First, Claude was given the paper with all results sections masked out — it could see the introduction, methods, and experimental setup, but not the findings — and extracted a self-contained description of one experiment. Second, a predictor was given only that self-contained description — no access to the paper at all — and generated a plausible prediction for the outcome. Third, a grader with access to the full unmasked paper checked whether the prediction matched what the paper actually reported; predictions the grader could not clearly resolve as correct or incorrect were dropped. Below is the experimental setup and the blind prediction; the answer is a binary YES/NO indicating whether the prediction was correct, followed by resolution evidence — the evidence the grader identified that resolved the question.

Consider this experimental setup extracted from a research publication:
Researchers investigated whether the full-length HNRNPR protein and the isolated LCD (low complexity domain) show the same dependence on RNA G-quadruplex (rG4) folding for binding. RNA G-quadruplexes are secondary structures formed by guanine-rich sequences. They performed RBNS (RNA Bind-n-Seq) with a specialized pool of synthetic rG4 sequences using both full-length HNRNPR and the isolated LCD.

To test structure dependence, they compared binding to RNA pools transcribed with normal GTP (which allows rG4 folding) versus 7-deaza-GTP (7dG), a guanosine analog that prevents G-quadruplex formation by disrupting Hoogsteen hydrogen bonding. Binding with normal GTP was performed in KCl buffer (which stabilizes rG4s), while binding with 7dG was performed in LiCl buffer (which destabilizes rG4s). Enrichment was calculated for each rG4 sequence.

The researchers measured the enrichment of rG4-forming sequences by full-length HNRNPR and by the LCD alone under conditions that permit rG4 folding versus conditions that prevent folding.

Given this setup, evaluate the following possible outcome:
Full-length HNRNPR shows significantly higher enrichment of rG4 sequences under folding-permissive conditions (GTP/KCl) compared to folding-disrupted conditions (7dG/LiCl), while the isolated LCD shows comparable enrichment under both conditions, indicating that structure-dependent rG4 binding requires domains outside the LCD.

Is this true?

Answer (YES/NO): NO